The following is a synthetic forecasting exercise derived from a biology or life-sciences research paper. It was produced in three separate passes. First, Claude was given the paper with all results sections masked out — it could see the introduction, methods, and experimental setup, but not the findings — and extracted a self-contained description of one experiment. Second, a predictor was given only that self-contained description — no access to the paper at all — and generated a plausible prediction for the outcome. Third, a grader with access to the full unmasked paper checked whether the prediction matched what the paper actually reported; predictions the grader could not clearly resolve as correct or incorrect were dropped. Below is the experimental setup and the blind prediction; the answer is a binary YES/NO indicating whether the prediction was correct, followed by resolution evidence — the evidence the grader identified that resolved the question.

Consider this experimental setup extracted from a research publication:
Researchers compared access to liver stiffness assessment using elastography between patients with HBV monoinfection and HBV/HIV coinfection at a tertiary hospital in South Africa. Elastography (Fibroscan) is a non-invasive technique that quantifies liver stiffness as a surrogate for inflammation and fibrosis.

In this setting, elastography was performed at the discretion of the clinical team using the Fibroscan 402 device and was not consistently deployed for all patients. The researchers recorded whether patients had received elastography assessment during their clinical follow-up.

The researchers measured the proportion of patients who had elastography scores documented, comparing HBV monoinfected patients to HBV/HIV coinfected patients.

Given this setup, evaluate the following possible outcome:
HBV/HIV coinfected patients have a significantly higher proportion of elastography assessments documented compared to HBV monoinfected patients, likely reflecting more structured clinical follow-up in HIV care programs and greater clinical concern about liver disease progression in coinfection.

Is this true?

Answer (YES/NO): YES